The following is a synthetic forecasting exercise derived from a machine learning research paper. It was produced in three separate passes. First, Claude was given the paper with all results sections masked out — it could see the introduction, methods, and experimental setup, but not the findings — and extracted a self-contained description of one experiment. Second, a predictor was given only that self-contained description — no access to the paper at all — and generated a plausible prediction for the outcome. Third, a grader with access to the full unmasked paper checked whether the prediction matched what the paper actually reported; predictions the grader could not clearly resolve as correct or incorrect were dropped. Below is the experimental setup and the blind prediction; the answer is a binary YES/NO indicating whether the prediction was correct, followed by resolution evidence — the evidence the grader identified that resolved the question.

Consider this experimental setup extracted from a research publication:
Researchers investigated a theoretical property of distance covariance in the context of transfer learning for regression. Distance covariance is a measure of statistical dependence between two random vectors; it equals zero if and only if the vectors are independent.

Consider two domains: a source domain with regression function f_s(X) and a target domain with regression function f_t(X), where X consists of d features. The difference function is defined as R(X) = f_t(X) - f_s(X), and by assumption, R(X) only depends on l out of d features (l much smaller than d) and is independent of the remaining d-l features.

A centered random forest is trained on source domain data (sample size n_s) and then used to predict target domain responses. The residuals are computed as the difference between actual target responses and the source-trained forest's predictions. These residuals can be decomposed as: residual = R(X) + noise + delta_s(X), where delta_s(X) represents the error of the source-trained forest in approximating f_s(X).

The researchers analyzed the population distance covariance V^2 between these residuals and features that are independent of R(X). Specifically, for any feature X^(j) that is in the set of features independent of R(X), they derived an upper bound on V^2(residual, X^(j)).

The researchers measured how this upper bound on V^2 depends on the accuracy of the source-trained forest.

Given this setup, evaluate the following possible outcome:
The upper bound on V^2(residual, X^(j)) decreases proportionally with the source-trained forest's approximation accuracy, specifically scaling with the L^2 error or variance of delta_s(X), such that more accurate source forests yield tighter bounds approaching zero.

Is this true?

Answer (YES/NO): NO